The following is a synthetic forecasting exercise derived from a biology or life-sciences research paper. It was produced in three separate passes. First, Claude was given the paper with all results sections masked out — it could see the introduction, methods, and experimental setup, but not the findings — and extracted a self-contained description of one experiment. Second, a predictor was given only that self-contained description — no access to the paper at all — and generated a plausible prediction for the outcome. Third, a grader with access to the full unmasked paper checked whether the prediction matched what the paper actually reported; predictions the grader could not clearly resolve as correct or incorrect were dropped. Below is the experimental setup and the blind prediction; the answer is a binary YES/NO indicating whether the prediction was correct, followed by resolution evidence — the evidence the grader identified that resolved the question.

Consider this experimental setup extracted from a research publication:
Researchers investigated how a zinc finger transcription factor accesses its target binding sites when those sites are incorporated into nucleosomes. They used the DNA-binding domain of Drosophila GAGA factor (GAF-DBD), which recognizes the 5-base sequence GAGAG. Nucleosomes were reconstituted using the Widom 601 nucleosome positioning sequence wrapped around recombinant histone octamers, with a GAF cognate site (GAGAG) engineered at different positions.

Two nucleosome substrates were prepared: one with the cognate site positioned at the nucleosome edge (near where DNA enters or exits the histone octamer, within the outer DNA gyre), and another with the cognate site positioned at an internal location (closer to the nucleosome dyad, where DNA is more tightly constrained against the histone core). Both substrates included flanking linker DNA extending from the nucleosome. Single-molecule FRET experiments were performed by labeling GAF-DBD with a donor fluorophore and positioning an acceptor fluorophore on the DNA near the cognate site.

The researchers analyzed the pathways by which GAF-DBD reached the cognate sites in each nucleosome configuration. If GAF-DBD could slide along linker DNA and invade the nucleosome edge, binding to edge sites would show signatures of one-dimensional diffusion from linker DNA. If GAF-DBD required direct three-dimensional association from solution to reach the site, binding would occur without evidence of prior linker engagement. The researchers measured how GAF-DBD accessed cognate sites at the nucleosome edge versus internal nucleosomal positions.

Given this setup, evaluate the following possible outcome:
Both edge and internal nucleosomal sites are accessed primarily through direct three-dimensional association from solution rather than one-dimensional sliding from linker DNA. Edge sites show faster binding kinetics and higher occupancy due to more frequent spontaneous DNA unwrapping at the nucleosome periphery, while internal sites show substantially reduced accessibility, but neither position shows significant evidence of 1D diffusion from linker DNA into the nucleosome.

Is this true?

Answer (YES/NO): NO